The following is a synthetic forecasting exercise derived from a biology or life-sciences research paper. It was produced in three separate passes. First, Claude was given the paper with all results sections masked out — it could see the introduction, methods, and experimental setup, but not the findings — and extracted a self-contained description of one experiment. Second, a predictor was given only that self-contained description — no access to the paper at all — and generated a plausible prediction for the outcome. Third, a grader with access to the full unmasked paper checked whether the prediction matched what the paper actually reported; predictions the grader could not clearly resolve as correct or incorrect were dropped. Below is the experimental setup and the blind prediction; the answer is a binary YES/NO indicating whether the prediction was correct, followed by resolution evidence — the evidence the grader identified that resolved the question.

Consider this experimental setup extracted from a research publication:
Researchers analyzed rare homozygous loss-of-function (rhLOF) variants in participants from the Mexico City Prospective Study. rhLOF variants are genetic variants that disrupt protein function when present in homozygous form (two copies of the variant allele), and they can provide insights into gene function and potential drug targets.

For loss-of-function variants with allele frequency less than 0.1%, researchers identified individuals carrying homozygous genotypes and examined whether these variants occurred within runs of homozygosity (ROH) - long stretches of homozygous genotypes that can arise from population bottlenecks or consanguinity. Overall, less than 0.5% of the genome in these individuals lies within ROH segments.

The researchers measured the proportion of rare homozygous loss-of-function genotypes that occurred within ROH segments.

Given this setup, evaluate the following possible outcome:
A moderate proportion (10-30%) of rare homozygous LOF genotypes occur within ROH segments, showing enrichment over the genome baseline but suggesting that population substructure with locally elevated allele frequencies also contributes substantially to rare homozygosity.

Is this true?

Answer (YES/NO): NO